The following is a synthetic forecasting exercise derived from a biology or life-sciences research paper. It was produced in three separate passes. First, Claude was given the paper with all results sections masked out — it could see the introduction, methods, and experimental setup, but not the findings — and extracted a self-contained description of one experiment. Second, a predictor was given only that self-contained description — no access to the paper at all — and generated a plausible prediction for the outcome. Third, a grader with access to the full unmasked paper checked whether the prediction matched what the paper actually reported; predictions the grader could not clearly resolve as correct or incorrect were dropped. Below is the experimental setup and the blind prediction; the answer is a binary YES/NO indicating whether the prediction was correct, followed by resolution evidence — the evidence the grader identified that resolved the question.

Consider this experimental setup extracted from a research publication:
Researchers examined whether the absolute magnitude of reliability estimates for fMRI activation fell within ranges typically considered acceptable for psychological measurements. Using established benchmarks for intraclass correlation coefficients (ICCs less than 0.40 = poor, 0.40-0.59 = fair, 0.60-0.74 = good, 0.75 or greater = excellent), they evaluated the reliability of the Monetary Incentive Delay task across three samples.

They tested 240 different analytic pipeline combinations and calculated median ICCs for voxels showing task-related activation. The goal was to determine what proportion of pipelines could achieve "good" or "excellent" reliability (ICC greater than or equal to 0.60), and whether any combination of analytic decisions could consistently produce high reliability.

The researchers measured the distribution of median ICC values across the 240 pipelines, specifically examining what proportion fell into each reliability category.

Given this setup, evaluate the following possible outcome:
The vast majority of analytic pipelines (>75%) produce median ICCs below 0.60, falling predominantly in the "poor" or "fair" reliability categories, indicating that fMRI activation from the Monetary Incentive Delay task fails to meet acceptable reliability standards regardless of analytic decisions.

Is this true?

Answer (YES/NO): YES